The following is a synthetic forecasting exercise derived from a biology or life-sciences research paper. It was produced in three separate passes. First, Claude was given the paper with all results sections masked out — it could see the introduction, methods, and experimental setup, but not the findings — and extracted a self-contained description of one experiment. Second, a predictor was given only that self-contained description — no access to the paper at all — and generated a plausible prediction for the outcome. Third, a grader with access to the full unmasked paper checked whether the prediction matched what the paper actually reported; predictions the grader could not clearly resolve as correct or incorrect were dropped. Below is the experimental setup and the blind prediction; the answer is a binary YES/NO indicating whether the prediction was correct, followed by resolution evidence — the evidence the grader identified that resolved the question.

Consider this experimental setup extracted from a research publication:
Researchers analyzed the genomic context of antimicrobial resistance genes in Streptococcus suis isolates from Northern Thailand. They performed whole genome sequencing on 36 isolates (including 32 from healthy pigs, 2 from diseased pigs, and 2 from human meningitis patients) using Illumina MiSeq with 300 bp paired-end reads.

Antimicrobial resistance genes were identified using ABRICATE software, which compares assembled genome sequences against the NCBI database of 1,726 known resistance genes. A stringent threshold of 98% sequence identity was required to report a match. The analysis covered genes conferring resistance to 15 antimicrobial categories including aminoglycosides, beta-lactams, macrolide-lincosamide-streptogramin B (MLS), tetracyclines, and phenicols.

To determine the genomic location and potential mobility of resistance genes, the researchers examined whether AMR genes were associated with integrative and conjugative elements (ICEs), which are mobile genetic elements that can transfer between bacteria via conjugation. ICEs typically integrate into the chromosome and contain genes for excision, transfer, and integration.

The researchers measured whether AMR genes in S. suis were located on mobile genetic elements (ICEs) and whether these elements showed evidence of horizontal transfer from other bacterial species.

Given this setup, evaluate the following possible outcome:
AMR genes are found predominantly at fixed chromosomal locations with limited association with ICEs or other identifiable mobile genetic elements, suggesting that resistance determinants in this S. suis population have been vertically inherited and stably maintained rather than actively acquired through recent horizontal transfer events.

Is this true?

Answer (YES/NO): NO